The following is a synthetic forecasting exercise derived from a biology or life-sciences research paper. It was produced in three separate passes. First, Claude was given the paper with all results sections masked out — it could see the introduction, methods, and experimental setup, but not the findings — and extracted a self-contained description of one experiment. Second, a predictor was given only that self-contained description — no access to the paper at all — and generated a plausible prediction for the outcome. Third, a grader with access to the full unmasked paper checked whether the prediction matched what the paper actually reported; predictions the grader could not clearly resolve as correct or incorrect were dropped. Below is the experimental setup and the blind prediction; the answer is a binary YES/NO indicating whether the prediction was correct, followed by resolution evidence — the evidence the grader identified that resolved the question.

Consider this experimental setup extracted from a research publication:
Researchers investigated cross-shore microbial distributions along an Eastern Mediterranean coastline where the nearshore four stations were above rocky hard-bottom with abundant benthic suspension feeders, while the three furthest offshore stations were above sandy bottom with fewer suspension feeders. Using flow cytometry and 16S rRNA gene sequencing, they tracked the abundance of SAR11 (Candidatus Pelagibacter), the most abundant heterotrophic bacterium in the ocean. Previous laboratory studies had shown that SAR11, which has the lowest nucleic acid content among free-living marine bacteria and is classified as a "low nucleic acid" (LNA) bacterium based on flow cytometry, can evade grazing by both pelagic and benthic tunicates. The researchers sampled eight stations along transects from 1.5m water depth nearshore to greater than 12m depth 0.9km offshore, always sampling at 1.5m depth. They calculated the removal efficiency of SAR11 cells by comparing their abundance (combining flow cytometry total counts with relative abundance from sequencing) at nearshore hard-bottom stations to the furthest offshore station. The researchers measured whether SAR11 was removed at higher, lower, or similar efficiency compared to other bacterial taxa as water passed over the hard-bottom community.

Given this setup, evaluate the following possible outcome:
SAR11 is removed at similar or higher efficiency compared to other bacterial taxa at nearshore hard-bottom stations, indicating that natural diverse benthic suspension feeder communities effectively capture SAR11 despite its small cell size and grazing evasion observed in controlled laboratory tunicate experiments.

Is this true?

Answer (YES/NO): YES